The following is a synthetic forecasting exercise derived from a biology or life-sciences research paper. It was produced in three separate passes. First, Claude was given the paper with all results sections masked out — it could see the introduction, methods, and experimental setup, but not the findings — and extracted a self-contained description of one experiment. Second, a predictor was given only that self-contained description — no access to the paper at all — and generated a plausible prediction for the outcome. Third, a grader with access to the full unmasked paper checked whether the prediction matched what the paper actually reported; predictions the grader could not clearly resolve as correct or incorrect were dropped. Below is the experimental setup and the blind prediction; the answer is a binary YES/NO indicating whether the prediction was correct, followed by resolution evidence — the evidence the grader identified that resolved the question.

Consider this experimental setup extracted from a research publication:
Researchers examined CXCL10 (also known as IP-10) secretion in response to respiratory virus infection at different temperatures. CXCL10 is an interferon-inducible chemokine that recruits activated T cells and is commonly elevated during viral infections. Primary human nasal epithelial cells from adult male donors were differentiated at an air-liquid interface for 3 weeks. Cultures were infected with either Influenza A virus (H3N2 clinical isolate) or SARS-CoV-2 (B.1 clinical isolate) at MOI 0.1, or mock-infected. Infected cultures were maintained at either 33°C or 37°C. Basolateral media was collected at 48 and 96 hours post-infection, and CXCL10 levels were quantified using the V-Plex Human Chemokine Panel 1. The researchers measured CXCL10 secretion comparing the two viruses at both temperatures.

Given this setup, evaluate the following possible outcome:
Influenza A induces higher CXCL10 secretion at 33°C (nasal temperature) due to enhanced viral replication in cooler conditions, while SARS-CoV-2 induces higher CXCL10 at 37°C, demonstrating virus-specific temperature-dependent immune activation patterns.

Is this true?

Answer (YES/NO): NO